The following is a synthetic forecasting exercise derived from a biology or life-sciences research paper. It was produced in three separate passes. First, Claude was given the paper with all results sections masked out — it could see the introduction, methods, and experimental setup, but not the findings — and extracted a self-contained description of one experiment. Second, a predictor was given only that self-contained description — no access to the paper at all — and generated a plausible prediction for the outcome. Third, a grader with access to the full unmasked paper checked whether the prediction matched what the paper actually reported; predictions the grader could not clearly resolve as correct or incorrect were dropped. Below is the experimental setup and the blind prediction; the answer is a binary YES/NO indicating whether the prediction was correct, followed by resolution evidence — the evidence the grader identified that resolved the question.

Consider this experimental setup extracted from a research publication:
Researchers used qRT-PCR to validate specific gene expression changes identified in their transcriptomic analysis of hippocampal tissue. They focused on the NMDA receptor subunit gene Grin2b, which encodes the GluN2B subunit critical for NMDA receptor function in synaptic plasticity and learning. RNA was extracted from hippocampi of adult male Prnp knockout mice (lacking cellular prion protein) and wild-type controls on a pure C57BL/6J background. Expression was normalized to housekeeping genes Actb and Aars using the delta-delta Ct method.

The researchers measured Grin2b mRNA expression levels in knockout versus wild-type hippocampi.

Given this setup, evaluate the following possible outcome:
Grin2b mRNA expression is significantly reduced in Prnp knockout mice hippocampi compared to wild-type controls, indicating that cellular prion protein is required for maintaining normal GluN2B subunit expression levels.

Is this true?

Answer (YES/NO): YES